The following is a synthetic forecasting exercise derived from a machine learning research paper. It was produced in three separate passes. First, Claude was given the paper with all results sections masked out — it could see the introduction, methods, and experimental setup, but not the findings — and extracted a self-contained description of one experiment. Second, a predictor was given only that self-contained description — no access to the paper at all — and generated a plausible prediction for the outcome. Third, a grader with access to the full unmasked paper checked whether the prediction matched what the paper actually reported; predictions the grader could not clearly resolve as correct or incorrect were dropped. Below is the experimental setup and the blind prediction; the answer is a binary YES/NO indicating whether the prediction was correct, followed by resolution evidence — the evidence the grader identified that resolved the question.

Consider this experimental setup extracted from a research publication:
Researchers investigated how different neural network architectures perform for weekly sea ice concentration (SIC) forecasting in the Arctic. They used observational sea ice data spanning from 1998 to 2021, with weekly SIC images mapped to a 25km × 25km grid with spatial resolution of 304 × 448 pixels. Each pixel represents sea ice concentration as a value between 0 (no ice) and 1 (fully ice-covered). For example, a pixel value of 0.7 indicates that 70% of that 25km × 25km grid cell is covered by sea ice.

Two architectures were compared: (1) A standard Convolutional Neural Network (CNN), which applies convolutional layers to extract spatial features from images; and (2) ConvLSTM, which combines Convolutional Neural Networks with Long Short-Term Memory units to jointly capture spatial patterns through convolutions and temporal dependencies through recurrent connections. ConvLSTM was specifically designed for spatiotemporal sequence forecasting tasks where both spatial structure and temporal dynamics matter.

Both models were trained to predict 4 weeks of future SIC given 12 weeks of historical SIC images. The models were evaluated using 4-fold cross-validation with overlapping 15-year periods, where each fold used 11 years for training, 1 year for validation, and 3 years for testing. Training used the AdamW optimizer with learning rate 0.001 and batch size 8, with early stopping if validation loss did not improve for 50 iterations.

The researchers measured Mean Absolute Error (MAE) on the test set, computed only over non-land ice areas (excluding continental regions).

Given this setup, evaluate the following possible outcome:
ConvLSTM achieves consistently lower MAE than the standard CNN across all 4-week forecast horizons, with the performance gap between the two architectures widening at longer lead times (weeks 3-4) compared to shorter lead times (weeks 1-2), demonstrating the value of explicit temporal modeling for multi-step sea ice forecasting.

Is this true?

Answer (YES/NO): NO